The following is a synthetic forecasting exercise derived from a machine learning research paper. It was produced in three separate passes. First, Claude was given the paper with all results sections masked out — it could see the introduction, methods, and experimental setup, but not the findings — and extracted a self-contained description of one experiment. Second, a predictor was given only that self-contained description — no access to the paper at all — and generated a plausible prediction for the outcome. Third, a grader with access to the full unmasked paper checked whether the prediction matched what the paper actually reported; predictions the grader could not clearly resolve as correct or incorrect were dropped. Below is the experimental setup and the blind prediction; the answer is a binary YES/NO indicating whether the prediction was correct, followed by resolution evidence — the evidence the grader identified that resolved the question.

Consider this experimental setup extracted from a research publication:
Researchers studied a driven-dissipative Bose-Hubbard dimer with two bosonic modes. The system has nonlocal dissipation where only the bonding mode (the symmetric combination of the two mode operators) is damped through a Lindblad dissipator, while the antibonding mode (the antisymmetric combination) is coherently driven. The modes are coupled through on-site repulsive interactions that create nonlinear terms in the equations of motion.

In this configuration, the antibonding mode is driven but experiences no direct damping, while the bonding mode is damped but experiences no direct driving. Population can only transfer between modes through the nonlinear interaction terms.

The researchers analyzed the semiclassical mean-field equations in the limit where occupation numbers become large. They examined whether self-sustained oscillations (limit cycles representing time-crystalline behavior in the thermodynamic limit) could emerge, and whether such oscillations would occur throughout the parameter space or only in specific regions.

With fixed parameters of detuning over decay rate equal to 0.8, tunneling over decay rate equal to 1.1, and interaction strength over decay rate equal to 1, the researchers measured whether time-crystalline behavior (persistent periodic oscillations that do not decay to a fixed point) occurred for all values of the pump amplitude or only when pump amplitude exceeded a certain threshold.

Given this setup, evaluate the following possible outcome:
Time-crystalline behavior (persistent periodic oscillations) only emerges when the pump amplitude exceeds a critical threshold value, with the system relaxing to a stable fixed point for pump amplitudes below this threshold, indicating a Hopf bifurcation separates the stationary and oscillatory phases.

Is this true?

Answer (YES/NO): NO